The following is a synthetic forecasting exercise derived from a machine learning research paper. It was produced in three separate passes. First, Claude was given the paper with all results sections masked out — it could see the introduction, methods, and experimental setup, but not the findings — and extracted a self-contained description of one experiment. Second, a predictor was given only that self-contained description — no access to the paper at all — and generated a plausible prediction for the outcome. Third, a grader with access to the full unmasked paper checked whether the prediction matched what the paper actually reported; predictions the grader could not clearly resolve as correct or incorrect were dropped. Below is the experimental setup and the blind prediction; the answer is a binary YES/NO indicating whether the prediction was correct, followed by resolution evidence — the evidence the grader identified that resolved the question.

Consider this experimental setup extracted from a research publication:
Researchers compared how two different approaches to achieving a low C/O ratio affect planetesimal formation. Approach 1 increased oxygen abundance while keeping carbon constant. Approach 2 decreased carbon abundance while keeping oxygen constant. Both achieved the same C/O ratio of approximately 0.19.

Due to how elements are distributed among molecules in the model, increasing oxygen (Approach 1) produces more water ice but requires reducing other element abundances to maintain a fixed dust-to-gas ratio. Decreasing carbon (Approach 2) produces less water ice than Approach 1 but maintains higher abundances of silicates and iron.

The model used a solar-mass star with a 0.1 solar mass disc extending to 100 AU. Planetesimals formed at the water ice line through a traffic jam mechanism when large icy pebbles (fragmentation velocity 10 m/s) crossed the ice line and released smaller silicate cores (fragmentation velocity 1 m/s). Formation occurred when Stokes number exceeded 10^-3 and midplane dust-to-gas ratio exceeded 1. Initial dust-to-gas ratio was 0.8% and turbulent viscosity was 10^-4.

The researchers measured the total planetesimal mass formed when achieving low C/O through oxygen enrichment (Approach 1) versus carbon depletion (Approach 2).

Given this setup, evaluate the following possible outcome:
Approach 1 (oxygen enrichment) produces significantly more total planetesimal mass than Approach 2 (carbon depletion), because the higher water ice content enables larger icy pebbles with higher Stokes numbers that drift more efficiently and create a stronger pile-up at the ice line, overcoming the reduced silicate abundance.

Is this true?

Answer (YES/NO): YES